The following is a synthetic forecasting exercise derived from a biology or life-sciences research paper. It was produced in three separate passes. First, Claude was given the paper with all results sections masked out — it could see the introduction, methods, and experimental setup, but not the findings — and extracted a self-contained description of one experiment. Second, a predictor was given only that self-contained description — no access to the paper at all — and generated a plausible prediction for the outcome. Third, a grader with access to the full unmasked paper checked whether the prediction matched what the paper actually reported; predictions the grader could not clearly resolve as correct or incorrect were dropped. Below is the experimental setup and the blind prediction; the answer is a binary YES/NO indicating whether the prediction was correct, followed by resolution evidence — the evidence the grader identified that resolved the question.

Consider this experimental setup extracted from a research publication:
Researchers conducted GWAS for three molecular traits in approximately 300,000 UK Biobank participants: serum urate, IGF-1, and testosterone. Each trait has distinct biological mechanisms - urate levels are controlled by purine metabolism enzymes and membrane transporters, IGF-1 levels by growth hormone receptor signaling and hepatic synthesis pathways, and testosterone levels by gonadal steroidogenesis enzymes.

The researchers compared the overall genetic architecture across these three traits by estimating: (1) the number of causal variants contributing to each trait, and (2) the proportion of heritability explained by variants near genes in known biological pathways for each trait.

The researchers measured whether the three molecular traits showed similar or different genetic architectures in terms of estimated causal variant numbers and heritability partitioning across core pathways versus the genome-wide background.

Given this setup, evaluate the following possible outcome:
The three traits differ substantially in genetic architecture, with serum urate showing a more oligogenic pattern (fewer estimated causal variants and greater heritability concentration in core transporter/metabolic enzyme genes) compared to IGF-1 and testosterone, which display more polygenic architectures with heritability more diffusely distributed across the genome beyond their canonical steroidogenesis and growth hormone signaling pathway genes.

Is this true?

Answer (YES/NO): NO